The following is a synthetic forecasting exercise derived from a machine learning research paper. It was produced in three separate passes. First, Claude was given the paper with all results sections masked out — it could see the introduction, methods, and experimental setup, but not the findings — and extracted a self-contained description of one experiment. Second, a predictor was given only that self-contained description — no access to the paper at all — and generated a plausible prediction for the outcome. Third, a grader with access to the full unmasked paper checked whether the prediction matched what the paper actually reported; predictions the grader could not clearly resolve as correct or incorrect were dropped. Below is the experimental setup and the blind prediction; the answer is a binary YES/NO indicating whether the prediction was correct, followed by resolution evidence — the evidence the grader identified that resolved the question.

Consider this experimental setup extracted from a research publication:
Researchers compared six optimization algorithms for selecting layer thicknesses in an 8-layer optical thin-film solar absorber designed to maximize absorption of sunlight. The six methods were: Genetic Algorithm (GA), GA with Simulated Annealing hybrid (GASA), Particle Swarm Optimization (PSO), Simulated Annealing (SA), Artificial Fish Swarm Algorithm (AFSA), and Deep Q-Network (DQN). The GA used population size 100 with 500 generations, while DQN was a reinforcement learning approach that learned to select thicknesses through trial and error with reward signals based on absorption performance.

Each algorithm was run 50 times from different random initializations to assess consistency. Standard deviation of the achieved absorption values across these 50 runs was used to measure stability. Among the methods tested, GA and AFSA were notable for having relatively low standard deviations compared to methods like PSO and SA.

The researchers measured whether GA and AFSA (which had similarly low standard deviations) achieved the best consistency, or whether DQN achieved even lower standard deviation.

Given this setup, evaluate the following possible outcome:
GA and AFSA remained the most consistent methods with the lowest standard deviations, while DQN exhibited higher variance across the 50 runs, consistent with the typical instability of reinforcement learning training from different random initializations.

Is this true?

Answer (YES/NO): NO